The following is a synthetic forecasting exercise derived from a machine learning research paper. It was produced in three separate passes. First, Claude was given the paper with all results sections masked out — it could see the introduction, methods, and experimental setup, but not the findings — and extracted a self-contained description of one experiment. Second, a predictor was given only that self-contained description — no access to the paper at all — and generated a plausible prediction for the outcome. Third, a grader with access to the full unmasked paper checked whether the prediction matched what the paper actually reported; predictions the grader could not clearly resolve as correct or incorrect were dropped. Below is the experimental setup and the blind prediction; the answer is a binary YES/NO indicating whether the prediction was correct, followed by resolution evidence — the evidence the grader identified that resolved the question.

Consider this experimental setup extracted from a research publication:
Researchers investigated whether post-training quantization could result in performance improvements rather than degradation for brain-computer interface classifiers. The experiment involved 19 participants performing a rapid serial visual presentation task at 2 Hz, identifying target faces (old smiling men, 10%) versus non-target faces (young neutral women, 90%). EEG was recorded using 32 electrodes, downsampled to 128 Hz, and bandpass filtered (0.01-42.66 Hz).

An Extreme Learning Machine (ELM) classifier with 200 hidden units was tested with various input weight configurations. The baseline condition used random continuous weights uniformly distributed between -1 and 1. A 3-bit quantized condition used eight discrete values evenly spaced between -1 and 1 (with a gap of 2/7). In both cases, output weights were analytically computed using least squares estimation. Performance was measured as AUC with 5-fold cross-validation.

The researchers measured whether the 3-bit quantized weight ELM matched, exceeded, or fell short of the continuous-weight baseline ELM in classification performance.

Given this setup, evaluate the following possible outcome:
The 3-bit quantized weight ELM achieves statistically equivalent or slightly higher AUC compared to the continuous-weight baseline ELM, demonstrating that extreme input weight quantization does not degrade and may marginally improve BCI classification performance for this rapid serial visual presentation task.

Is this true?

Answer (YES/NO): NO